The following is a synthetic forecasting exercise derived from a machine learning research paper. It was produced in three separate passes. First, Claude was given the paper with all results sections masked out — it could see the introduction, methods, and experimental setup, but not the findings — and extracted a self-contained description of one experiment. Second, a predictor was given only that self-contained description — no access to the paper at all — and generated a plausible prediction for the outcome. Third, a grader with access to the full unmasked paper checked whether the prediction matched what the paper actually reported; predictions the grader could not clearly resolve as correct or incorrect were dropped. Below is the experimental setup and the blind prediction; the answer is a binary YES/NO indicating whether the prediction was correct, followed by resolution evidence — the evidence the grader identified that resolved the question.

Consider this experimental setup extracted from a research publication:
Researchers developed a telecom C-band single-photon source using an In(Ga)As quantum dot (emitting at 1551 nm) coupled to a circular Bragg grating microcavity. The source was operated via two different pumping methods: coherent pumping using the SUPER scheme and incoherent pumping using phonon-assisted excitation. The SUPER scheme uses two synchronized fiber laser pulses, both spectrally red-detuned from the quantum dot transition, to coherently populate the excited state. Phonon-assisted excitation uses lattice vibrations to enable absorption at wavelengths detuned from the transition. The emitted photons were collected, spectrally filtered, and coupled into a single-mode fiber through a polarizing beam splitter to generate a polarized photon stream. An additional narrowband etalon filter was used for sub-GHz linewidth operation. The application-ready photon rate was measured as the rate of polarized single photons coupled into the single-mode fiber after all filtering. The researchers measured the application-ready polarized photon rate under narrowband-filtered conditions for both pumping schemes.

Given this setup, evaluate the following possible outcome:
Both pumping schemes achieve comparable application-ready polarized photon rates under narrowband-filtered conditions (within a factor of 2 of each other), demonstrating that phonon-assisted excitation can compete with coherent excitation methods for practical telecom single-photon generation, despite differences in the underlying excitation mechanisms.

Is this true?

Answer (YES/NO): YES